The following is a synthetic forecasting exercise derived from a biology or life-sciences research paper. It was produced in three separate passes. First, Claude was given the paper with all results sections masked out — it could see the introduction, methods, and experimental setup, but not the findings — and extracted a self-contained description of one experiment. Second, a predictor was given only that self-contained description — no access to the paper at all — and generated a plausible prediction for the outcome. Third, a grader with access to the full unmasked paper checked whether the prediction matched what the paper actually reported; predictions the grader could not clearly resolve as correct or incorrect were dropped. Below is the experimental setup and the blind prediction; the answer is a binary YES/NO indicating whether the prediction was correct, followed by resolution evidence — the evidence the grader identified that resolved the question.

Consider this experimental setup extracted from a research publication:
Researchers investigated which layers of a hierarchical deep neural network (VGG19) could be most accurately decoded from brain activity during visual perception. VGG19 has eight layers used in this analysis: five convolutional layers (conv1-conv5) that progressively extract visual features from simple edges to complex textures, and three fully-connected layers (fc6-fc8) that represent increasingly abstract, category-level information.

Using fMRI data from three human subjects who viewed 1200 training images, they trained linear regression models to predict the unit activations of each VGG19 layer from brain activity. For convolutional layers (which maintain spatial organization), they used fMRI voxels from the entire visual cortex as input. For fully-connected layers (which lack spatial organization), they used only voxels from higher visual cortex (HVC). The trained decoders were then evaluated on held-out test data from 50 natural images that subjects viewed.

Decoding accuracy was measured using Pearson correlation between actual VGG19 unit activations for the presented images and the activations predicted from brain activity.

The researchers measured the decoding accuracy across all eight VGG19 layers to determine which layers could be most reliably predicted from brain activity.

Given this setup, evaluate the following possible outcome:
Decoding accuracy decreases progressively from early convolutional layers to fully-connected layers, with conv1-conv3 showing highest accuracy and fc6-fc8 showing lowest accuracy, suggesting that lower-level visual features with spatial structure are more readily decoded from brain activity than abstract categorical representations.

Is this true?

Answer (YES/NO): NO